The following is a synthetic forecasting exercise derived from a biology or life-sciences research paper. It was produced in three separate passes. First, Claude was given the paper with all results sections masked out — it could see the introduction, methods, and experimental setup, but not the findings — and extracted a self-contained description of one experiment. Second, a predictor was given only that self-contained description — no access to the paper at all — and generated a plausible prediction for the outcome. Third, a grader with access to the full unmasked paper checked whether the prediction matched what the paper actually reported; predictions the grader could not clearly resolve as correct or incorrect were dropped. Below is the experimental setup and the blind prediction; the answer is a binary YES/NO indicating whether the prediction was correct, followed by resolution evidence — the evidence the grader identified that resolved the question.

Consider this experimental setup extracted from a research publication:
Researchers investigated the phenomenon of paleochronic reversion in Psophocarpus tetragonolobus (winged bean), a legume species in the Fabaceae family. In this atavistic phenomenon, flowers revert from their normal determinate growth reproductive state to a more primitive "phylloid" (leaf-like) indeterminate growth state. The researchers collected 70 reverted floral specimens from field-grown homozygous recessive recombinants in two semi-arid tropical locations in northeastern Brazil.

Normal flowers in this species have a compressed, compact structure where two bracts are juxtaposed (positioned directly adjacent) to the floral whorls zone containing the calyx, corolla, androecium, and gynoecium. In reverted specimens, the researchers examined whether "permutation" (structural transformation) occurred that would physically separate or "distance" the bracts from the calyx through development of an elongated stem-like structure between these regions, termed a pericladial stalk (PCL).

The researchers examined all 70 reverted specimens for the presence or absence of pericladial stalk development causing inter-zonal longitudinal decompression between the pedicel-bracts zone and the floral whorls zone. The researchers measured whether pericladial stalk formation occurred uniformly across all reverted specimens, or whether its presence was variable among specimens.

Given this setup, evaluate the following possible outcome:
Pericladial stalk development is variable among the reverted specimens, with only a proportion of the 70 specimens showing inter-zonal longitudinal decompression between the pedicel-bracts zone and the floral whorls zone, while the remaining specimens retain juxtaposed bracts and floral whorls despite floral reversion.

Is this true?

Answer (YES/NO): YES